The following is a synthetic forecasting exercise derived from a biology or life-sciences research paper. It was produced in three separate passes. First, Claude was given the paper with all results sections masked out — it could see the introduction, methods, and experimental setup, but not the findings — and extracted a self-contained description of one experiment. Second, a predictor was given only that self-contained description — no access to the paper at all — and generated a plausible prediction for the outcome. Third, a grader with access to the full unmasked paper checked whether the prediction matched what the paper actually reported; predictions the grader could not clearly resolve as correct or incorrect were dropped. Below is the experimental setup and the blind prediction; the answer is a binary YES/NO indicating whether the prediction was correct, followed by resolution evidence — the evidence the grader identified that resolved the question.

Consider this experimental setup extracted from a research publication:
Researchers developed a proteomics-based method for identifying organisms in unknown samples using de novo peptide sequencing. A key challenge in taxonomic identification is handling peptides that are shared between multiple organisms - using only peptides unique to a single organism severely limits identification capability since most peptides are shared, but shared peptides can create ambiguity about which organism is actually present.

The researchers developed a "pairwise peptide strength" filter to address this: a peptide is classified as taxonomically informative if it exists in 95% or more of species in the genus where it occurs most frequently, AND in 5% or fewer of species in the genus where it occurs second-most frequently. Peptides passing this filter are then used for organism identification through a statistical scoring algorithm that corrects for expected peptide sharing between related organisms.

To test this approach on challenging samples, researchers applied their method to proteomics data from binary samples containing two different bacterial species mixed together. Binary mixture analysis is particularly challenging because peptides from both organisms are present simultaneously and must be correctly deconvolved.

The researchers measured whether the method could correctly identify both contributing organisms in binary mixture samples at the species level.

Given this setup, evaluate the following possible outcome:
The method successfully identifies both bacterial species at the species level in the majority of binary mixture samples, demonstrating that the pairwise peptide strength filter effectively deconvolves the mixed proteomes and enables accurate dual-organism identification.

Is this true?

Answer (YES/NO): YES